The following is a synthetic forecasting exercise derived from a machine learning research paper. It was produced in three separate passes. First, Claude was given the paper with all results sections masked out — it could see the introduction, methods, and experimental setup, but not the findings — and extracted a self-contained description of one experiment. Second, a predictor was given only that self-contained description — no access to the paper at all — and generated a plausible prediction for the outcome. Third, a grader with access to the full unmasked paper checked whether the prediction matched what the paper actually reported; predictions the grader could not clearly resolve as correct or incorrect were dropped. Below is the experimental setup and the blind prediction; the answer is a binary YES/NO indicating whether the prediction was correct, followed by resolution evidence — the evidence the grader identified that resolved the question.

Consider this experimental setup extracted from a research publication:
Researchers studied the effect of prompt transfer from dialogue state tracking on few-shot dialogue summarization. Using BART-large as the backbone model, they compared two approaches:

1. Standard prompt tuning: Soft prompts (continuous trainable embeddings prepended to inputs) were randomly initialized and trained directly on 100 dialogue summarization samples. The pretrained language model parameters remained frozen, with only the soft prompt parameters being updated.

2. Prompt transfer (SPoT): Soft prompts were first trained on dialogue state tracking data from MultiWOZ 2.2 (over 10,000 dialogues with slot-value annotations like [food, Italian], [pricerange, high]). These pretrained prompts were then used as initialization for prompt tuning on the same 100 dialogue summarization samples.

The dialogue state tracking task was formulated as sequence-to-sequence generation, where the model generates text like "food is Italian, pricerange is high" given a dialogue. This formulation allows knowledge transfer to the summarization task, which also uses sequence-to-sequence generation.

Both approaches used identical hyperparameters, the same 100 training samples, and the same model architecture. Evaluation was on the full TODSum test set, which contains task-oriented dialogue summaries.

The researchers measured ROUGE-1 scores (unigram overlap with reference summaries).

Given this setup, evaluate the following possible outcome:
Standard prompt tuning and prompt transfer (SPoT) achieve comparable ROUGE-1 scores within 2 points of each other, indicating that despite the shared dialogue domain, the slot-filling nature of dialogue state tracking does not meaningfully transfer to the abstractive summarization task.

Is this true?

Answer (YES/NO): NO